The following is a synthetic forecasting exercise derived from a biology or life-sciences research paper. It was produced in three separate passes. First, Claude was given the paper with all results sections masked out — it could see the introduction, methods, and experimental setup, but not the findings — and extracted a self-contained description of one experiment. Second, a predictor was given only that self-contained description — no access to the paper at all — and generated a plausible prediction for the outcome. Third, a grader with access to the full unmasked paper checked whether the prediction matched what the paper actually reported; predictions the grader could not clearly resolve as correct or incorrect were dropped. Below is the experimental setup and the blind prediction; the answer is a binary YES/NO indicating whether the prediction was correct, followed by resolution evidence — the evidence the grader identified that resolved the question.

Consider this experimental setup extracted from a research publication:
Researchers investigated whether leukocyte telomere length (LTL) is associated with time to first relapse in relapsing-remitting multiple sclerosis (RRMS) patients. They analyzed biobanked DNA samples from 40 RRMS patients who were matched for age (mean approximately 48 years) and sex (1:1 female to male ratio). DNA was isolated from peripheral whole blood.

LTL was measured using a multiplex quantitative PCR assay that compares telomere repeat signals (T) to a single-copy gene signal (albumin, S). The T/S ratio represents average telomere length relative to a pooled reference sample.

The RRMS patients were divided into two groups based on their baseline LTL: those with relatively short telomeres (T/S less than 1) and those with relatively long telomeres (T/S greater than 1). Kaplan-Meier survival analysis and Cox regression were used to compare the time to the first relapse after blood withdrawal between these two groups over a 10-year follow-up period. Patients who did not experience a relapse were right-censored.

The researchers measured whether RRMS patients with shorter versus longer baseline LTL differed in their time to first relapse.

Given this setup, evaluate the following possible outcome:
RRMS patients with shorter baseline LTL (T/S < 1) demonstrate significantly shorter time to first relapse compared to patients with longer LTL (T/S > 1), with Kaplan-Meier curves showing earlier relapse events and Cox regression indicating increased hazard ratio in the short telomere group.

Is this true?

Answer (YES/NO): NO